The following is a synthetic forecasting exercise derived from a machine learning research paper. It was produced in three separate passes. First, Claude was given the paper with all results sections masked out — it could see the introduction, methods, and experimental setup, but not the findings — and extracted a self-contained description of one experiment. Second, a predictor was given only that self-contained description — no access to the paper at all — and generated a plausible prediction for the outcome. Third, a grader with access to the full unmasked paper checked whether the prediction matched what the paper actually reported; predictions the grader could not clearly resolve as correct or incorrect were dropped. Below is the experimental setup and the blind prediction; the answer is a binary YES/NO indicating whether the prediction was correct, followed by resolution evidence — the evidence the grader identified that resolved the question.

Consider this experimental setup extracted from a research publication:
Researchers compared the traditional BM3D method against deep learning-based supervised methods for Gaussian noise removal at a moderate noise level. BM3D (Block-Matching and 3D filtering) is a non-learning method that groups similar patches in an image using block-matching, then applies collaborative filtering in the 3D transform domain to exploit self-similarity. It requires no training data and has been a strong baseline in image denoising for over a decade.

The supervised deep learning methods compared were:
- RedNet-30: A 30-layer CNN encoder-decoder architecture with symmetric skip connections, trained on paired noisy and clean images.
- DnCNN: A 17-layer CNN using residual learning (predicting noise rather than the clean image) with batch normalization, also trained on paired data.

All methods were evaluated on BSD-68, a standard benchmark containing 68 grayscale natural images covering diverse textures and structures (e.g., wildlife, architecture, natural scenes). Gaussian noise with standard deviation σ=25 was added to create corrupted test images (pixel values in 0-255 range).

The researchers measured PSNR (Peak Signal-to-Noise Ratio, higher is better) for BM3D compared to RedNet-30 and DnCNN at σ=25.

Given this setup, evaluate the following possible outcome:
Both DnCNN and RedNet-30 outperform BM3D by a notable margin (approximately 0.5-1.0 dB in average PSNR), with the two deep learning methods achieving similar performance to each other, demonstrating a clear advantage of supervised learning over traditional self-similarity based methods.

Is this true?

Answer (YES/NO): NO